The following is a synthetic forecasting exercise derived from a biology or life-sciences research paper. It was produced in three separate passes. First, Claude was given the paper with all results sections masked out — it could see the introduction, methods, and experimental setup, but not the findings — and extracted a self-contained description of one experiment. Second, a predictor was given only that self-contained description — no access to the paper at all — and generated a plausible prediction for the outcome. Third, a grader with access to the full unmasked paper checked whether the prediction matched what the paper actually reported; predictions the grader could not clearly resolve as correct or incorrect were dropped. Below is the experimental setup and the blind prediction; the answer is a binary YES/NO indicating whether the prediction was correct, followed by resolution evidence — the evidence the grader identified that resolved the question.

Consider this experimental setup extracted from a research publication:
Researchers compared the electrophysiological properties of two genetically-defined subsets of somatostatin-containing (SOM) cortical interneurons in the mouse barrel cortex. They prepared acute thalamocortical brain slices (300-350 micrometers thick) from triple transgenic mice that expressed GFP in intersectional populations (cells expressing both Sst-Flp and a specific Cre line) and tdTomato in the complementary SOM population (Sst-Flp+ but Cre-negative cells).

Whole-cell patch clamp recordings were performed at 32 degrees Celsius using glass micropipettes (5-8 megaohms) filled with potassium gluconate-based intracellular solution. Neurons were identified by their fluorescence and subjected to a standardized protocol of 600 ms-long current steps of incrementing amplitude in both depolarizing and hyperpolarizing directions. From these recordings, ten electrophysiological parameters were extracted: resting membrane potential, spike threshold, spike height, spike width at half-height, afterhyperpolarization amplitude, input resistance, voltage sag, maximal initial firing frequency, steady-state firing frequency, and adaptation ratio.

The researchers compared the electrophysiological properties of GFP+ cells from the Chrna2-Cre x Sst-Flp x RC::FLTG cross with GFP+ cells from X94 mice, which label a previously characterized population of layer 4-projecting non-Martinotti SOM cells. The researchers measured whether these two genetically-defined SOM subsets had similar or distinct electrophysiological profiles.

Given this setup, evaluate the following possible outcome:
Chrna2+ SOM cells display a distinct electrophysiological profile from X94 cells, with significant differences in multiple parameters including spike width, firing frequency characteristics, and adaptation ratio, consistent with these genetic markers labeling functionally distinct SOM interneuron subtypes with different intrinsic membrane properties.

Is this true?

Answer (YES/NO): YES